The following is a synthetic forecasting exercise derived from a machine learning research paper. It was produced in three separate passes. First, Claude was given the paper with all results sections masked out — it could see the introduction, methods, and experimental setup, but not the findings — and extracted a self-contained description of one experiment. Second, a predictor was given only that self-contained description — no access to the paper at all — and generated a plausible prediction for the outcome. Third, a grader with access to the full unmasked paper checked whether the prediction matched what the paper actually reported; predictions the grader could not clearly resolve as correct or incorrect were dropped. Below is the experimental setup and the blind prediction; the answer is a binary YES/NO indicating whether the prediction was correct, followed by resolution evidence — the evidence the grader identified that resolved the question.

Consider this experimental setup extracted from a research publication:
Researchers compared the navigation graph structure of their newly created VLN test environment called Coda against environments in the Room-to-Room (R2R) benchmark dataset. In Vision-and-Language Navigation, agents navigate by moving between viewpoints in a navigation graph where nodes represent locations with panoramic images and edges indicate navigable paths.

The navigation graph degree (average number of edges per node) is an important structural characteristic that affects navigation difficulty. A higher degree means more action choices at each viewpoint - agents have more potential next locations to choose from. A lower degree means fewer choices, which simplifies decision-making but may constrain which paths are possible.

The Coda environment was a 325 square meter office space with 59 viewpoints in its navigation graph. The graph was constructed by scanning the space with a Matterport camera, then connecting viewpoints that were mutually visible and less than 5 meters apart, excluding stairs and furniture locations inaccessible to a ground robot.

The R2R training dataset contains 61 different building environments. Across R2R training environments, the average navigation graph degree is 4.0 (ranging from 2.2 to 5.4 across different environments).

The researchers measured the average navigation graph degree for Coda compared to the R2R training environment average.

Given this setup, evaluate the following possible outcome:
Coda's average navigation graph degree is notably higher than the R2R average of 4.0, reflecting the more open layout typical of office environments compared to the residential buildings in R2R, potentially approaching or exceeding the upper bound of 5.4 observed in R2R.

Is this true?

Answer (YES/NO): NO